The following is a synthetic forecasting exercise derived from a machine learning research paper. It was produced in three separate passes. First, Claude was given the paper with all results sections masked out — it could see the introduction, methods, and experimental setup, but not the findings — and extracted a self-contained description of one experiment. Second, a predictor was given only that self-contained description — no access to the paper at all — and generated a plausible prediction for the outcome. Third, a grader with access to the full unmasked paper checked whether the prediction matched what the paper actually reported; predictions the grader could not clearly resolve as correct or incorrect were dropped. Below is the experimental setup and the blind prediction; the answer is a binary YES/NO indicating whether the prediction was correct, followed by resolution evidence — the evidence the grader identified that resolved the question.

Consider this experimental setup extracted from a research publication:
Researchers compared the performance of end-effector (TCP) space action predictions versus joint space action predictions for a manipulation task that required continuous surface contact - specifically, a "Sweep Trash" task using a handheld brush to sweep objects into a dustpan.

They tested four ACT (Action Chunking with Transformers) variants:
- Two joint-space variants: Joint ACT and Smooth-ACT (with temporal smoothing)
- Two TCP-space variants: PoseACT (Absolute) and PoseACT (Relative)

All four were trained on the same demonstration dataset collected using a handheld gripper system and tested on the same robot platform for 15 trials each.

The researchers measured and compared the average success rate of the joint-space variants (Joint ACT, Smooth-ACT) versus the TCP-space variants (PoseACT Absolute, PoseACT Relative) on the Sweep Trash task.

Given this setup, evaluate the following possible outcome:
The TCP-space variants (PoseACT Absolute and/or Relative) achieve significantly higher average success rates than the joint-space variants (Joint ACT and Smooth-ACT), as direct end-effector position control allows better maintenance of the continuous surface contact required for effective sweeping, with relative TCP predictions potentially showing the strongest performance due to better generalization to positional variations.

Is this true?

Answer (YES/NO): YES